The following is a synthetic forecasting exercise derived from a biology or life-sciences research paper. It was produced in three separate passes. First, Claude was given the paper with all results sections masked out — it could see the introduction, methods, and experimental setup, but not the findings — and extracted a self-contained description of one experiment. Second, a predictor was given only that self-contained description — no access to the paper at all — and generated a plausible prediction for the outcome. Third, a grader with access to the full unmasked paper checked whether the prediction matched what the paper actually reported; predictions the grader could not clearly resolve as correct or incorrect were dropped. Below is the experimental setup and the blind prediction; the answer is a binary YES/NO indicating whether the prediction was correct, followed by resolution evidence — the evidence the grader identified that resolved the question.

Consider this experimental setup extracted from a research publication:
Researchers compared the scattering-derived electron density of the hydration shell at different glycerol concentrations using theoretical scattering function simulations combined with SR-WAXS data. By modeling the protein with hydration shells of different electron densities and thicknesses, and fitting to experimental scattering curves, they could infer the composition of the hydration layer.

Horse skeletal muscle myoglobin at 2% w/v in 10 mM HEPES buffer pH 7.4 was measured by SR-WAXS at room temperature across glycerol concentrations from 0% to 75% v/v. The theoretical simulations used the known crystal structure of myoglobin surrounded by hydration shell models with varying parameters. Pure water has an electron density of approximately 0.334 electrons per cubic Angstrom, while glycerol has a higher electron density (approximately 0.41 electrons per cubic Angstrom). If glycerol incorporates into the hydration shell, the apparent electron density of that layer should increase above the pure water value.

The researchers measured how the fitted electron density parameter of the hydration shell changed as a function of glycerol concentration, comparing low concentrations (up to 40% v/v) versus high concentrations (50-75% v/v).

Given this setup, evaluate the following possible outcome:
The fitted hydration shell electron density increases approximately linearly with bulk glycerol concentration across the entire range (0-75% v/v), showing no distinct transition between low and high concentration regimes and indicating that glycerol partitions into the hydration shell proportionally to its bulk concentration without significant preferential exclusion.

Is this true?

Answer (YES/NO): NO